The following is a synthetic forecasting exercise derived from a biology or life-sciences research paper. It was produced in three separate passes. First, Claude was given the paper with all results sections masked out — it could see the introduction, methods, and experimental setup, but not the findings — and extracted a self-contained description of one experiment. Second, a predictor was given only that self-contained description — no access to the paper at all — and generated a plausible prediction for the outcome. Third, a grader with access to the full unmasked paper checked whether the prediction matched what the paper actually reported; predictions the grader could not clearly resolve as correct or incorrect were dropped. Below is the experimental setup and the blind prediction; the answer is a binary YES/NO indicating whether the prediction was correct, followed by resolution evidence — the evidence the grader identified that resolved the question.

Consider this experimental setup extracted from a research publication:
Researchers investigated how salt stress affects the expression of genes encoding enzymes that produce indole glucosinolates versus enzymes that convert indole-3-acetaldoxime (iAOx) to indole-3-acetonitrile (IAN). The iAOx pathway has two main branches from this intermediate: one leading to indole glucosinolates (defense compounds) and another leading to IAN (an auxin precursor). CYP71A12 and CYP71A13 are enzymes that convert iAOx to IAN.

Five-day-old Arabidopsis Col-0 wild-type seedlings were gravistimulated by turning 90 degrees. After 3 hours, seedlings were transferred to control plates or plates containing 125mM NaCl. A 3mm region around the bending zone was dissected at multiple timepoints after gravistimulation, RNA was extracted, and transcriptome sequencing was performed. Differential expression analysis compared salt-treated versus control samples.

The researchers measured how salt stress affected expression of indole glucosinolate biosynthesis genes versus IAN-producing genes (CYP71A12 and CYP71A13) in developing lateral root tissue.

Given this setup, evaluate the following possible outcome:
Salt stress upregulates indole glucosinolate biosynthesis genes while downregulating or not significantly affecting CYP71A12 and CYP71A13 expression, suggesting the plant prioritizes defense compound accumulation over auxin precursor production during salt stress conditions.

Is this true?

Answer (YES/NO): NO